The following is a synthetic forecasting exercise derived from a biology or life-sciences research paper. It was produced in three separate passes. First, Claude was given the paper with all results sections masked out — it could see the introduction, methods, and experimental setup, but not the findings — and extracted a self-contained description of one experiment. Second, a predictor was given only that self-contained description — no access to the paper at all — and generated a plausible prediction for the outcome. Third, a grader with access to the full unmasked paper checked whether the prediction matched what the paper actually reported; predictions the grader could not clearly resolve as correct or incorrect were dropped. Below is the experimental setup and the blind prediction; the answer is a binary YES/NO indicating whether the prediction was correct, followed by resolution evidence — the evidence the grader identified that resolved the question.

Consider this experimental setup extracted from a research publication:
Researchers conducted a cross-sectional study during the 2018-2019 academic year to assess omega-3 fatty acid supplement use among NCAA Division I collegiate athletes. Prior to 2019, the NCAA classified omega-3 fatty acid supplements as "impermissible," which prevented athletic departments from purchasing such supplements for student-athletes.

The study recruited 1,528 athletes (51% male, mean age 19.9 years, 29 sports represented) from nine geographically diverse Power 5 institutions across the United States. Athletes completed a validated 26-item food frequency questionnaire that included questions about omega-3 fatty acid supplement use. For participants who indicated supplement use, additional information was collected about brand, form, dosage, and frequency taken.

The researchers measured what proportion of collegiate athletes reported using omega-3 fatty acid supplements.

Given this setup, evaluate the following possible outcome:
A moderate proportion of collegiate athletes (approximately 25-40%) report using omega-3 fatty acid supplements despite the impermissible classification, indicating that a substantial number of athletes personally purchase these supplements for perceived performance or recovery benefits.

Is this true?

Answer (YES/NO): NO